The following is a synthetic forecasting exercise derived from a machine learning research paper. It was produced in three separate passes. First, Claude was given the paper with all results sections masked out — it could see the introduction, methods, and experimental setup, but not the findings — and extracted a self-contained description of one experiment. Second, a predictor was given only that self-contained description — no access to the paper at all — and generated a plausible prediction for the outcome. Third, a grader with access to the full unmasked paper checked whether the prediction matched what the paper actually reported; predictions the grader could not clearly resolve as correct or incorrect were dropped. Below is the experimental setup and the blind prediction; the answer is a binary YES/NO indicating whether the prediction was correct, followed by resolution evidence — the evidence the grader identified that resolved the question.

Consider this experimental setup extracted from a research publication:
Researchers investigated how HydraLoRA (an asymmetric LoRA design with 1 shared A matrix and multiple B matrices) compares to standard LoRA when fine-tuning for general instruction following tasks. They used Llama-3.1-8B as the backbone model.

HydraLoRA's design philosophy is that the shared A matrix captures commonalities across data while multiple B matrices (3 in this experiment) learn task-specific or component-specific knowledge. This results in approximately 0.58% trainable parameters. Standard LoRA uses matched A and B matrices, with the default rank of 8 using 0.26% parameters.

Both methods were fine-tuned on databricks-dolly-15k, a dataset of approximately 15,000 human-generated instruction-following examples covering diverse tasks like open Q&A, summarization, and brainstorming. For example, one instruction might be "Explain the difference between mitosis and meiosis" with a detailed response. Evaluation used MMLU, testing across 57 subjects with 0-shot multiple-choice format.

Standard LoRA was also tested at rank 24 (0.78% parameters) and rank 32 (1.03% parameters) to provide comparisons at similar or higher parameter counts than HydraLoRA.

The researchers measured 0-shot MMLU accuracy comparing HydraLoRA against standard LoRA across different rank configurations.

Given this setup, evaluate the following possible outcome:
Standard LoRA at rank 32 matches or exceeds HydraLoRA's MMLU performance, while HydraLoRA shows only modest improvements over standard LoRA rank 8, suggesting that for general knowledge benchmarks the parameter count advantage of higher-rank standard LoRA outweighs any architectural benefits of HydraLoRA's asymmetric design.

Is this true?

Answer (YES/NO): NO